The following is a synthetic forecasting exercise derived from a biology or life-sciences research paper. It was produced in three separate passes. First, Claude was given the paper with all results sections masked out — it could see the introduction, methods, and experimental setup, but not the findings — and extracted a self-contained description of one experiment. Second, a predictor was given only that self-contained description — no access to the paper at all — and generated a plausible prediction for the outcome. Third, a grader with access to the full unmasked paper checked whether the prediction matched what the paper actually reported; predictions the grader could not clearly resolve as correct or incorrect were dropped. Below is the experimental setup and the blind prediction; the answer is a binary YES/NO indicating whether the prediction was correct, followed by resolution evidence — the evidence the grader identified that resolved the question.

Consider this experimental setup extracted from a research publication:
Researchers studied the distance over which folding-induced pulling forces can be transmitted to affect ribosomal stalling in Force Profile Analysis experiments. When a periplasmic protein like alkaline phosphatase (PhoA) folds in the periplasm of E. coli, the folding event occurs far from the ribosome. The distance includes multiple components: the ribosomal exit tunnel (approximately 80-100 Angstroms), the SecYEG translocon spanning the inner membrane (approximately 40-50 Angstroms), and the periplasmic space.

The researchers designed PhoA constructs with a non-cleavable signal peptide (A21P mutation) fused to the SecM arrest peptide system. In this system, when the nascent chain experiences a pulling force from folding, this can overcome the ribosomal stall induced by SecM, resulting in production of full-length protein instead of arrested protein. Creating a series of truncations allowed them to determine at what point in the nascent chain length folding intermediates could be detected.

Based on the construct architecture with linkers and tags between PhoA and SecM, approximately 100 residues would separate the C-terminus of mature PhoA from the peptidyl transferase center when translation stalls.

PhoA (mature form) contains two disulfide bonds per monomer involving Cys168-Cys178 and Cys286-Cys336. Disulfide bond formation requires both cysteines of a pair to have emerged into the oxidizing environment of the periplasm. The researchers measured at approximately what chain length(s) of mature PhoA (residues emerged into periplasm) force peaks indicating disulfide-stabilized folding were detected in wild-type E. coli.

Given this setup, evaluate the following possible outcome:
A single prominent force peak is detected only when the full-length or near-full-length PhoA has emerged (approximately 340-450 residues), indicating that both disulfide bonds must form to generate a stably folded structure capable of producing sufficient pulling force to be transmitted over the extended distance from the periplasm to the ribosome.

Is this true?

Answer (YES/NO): NO